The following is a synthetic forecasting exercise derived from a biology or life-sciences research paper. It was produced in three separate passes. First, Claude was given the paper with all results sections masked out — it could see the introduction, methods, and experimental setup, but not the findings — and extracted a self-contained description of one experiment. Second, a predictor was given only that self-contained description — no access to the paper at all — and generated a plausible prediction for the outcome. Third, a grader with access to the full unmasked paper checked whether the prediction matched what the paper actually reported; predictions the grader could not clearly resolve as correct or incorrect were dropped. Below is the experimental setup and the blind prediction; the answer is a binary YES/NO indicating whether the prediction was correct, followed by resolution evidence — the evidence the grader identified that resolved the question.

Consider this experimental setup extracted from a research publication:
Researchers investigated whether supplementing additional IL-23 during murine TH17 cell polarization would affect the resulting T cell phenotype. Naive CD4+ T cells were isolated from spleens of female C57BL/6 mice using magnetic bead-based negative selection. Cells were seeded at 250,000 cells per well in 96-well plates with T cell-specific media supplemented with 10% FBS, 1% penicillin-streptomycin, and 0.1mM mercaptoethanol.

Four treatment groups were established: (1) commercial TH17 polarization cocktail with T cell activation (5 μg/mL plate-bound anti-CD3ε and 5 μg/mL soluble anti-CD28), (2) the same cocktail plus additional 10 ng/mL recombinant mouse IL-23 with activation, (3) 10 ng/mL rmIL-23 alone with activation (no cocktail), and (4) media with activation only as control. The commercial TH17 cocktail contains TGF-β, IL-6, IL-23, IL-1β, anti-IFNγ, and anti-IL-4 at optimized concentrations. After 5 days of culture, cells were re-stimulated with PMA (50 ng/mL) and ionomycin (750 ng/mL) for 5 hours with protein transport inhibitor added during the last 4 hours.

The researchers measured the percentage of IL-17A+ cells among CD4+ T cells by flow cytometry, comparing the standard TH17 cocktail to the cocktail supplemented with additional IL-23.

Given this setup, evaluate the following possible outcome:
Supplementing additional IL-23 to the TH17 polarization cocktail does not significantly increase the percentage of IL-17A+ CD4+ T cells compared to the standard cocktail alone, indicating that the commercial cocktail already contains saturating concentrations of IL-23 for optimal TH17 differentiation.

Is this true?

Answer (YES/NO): YES